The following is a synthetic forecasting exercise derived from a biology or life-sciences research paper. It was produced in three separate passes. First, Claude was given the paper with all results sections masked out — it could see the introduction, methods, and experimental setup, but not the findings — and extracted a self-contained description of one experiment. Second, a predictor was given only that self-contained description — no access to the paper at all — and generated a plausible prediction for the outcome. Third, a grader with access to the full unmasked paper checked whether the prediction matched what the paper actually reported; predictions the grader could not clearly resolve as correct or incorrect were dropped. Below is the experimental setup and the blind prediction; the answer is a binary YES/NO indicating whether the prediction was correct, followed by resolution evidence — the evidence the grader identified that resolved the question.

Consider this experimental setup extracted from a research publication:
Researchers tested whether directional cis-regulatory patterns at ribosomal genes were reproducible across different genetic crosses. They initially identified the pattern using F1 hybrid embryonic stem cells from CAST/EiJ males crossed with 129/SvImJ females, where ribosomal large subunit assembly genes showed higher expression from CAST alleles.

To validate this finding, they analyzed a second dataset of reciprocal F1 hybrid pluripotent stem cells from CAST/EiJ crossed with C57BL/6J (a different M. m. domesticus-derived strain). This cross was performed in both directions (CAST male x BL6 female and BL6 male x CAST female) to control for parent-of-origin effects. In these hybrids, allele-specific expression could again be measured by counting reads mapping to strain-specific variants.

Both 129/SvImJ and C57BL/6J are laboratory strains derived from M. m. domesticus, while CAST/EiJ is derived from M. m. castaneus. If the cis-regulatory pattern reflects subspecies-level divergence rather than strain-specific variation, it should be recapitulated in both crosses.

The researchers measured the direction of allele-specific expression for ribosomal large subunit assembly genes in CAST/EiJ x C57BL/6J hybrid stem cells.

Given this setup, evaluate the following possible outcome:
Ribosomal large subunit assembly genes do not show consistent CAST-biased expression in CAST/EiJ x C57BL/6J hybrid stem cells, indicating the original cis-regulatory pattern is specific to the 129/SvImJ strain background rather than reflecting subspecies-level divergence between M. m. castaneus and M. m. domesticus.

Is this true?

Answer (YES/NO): NO